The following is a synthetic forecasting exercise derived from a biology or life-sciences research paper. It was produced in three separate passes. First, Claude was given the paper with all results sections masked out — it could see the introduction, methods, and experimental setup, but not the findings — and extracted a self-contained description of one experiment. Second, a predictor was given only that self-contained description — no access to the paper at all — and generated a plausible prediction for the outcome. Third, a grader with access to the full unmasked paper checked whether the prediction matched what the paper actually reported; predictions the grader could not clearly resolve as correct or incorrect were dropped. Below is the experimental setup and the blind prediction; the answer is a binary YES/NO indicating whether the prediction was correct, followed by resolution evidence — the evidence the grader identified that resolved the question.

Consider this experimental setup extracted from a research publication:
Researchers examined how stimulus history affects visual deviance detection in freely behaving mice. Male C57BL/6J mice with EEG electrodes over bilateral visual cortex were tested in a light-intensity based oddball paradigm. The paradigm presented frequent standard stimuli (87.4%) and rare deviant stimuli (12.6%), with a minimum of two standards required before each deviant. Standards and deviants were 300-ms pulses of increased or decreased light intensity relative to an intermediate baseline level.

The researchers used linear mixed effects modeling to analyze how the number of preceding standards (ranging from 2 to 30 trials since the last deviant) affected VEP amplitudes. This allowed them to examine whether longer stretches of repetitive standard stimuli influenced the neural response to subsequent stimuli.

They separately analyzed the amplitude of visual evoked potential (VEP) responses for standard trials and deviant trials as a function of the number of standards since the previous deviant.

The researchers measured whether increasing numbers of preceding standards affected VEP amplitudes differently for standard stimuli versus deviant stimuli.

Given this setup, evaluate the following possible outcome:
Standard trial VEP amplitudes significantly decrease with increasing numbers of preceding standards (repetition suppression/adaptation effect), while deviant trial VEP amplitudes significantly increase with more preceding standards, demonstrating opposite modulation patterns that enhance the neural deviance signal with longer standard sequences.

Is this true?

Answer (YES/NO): NO